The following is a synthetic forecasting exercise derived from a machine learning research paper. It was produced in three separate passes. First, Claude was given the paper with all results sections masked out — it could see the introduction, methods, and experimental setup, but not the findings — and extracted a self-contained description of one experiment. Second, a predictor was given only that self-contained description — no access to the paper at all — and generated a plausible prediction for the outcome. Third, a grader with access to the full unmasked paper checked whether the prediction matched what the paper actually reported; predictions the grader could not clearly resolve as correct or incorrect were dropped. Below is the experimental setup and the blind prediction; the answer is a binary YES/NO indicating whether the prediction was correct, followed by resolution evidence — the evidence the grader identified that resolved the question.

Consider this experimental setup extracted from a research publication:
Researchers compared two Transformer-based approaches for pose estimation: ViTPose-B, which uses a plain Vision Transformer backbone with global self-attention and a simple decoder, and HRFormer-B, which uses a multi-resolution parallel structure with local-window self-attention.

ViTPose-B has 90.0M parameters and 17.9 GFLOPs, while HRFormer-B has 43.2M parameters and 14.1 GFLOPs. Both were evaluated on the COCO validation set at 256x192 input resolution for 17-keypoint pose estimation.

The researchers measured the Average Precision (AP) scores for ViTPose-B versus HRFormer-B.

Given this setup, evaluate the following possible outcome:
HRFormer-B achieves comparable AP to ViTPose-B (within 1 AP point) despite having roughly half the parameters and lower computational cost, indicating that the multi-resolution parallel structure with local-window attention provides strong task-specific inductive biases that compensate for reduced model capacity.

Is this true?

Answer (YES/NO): YES